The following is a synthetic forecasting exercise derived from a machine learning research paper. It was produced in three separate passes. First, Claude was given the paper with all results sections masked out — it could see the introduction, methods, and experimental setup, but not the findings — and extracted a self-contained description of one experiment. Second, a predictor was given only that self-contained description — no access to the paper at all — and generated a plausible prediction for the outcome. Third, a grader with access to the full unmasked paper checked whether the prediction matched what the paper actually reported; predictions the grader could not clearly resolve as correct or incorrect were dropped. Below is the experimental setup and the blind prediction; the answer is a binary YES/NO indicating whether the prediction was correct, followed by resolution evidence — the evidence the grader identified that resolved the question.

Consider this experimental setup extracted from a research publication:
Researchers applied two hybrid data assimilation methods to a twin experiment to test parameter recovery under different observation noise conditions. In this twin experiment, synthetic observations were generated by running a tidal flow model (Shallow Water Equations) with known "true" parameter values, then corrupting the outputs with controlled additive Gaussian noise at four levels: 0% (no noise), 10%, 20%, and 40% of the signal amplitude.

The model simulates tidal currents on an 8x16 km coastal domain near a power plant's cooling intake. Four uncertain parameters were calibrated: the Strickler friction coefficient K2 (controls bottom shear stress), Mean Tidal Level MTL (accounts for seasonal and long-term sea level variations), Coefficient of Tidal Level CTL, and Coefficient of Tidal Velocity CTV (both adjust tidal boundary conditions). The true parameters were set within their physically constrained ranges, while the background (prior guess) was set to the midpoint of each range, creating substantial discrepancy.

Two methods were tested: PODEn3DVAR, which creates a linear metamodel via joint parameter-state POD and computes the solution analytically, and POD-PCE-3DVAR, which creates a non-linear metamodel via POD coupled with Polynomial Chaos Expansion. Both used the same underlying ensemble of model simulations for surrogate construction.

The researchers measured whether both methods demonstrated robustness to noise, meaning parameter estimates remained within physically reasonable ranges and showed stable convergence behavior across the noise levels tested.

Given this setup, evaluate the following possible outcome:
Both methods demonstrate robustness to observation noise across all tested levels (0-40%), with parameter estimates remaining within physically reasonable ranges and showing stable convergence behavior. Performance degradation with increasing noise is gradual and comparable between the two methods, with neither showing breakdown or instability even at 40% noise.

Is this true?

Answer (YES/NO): NO